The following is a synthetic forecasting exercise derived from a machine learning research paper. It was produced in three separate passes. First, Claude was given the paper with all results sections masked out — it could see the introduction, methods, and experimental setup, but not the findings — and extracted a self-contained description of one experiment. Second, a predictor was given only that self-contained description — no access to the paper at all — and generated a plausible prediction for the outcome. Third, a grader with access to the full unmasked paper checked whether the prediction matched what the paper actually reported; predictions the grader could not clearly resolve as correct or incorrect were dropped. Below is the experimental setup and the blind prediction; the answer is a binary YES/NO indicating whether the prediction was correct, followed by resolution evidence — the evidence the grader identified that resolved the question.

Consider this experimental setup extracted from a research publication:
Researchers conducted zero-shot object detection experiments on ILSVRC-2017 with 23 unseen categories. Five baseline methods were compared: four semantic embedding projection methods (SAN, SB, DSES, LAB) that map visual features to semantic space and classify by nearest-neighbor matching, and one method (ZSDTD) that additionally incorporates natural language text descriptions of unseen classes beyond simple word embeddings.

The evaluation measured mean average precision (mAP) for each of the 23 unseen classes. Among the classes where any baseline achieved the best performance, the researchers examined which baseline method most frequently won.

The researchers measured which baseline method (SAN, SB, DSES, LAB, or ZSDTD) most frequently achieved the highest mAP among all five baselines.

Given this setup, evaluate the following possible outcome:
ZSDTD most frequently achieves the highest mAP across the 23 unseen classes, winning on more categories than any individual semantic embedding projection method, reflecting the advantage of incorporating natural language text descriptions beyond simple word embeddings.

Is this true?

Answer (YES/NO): YES